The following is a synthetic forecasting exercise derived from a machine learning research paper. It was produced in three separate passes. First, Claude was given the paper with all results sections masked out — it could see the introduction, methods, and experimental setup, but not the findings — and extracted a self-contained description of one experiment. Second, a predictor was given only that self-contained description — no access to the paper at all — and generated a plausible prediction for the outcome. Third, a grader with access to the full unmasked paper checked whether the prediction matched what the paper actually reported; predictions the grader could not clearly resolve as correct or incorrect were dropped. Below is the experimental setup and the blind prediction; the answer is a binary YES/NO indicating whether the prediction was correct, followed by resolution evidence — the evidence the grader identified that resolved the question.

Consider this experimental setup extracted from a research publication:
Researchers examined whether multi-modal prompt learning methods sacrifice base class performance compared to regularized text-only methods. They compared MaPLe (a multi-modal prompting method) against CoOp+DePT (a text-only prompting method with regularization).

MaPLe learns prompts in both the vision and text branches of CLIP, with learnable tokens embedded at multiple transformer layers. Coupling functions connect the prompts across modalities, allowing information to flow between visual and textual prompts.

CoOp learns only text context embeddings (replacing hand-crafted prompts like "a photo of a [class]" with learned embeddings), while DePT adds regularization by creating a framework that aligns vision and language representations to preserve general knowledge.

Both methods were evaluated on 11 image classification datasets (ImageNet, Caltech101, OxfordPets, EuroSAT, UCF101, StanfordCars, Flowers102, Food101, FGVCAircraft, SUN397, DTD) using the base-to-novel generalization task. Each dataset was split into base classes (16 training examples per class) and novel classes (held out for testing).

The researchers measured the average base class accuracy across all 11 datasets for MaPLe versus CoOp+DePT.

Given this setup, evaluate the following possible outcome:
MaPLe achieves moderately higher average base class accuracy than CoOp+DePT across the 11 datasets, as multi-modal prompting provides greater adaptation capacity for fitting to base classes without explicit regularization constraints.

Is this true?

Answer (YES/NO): NO